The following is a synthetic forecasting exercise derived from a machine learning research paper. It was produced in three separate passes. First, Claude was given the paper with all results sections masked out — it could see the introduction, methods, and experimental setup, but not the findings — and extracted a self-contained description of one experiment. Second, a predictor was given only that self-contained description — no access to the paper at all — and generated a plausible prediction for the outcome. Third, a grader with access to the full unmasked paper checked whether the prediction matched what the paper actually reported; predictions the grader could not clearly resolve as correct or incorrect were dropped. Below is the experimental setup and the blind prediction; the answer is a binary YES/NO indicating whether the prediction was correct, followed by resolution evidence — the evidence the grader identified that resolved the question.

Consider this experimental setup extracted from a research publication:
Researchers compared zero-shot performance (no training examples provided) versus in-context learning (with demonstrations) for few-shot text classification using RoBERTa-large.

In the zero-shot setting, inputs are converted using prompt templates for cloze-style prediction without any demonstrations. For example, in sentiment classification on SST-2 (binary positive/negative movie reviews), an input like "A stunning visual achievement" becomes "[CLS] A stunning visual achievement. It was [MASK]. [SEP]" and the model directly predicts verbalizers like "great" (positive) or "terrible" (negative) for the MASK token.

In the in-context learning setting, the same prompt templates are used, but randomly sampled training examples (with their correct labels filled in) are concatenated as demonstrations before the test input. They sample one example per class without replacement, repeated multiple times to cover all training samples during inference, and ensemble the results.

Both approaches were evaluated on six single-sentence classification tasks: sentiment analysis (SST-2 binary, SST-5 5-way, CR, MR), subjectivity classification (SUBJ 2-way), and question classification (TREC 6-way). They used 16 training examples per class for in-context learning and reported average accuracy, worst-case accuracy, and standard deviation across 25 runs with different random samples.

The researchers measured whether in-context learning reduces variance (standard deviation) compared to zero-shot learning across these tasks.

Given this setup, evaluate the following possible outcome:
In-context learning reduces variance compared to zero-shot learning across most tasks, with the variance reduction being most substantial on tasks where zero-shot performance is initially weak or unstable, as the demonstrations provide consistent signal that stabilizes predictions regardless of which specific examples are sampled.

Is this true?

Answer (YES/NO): NO